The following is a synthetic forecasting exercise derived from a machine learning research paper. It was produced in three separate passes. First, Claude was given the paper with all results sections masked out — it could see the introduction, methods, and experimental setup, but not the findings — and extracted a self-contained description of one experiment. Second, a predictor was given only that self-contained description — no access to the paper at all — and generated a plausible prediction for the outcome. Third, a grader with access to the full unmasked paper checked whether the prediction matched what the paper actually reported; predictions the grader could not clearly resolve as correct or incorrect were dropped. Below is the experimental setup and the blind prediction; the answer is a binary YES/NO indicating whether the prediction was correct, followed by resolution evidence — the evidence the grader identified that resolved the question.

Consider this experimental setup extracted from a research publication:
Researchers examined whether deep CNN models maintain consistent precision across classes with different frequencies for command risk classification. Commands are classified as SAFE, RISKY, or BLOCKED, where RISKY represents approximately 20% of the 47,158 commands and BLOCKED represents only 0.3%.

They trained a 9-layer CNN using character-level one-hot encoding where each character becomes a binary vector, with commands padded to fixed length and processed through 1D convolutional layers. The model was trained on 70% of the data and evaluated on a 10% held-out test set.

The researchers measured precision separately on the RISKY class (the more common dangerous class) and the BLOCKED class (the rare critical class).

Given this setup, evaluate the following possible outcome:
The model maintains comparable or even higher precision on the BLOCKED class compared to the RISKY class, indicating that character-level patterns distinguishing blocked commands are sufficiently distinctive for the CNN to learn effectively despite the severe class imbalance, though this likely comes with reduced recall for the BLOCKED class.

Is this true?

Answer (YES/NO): NO